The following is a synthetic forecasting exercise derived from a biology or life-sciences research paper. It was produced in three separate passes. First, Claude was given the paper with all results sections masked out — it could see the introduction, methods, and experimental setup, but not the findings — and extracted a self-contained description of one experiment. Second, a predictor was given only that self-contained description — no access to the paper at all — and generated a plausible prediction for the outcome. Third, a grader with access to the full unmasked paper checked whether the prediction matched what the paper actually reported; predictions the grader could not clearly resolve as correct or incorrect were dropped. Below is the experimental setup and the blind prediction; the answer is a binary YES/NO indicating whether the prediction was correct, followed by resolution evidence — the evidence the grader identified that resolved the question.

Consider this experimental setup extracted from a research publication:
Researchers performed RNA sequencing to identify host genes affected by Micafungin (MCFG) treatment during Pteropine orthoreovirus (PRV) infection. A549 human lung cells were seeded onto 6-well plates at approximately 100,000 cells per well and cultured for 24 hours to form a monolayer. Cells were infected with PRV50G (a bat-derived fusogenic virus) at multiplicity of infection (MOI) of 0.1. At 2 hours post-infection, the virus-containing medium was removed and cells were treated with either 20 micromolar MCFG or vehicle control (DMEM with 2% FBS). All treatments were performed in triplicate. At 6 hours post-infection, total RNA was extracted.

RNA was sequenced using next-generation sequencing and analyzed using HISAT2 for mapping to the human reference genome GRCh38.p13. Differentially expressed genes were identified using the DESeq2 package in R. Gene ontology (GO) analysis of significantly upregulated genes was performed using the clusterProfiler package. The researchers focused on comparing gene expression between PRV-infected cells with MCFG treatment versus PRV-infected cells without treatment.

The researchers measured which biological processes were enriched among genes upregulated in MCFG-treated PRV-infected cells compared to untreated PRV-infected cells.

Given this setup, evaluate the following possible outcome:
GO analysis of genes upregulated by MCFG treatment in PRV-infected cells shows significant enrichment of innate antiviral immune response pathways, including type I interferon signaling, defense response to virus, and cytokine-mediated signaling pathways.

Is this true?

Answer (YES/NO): NO